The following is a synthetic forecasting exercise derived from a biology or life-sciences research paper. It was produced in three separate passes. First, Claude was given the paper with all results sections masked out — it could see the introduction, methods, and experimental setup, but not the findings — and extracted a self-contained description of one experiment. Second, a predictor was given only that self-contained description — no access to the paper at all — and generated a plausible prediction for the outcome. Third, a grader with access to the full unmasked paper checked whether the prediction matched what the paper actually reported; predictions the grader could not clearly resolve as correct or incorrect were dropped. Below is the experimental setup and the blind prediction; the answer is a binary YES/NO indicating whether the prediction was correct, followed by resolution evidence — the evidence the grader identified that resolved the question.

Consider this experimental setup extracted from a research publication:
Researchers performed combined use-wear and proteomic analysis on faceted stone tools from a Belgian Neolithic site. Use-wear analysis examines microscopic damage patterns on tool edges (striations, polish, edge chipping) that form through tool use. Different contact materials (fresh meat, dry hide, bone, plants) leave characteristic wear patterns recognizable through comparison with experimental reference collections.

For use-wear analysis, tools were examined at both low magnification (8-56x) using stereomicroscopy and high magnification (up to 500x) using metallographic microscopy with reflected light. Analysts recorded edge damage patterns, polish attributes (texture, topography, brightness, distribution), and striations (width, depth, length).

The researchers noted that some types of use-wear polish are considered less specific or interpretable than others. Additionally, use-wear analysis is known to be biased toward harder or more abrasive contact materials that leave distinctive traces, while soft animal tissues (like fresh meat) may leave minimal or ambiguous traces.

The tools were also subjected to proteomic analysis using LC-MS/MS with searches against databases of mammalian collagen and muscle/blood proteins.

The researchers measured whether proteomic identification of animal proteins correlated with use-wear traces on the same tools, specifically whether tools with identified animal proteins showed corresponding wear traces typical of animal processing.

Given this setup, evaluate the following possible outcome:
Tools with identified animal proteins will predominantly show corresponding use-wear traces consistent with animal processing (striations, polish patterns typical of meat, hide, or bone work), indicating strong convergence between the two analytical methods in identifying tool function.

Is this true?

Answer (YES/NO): YES